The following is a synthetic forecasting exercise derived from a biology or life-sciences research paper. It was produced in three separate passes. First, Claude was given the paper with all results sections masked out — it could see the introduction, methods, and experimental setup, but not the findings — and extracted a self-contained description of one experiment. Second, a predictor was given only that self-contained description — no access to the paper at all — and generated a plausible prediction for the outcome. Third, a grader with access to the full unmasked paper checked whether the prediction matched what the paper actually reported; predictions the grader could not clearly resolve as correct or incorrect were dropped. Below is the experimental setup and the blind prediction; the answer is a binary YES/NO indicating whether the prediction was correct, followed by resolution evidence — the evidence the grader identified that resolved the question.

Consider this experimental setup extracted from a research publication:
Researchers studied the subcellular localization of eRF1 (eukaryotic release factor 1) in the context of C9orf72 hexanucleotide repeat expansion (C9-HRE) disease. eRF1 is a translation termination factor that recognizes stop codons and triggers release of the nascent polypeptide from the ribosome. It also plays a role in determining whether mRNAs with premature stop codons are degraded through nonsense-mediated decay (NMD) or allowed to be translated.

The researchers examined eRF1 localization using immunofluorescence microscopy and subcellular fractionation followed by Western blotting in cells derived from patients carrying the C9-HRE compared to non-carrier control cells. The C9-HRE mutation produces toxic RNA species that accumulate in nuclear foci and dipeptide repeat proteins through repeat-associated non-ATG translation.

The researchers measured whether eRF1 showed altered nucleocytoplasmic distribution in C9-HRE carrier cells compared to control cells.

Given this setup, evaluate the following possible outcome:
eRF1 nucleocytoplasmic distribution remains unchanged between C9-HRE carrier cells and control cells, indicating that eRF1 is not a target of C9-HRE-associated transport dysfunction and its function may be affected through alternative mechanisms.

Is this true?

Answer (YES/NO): NO